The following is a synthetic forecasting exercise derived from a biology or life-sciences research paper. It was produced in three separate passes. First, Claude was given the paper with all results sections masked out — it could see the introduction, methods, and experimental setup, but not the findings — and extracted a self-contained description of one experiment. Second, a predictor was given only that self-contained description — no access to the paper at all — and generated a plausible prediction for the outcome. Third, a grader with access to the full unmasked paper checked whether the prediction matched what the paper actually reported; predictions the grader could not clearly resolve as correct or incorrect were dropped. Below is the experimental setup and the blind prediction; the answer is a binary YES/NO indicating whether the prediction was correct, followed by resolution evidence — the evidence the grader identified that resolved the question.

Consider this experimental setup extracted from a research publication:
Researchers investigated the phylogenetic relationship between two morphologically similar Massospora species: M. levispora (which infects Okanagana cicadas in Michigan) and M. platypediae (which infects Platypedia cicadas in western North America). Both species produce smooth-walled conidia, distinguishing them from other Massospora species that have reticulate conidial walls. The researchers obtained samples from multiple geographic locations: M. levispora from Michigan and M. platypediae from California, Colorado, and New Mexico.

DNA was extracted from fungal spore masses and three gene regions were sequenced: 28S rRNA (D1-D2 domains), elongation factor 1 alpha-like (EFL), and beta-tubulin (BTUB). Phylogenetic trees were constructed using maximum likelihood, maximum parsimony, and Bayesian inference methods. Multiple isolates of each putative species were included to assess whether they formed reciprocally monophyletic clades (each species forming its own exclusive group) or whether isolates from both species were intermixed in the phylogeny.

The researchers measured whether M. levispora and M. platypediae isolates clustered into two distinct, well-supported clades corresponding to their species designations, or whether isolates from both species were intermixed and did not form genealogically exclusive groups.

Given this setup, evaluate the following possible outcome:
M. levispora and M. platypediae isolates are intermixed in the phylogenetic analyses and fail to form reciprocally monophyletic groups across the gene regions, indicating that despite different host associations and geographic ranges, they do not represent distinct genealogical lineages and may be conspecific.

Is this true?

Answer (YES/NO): YES